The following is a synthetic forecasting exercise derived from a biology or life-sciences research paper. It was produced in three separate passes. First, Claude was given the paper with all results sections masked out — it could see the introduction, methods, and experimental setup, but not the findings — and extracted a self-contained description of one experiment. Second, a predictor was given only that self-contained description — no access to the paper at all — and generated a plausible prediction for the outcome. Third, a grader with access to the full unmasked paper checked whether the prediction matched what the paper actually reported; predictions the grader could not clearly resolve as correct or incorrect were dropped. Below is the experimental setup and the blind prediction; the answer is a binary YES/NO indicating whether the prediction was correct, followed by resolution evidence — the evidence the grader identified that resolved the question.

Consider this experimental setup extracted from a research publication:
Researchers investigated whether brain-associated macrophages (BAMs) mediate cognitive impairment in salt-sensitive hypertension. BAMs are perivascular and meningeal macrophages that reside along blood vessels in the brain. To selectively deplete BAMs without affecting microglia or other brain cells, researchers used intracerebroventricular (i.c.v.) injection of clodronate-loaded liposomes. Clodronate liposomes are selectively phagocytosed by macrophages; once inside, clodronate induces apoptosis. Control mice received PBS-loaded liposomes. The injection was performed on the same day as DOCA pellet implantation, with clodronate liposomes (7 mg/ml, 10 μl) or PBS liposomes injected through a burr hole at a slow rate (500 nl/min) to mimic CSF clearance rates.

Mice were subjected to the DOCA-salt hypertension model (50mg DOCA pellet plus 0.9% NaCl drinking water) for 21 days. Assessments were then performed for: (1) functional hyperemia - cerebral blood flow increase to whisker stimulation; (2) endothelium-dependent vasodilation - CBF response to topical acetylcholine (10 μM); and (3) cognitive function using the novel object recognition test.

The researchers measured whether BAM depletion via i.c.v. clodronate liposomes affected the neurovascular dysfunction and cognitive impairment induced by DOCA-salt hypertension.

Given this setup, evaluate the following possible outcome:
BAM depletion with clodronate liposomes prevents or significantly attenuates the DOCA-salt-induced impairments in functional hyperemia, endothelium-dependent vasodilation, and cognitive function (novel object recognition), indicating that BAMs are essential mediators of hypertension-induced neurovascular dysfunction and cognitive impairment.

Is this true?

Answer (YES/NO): YES